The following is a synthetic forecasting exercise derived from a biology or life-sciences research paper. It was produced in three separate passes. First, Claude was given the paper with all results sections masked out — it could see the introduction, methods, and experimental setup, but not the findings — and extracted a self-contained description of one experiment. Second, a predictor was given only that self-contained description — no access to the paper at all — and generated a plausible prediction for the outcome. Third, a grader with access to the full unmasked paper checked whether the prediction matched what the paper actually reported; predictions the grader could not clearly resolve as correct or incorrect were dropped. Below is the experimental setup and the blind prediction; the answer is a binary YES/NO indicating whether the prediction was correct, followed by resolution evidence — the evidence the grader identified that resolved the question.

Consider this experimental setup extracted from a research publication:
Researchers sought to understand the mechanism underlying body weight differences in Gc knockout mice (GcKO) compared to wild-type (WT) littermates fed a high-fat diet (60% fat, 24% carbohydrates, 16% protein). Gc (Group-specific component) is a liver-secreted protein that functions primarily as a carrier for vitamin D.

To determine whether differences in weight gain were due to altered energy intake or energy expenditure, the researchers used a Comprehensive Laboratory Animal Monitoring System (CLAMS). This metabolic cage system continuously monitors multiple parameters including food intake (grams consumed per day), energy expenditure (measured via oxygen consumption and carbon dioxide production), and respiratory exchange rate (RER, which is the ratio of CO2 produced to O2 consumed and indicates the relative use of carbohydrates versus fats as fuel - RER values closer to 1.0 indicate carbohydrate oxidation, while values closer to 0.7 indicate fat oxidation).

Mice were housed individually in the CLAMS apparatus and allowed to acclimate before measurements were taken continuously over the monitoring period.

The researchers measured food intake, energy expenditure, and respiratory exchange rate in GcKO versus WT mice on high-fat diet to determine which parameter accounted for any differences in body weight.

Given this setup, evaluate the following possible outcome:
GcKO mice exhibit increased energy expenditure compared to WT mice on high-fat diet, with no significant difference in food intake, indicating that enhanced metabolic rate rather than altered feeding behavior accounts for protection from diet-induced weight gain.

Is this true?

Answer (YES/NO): NO